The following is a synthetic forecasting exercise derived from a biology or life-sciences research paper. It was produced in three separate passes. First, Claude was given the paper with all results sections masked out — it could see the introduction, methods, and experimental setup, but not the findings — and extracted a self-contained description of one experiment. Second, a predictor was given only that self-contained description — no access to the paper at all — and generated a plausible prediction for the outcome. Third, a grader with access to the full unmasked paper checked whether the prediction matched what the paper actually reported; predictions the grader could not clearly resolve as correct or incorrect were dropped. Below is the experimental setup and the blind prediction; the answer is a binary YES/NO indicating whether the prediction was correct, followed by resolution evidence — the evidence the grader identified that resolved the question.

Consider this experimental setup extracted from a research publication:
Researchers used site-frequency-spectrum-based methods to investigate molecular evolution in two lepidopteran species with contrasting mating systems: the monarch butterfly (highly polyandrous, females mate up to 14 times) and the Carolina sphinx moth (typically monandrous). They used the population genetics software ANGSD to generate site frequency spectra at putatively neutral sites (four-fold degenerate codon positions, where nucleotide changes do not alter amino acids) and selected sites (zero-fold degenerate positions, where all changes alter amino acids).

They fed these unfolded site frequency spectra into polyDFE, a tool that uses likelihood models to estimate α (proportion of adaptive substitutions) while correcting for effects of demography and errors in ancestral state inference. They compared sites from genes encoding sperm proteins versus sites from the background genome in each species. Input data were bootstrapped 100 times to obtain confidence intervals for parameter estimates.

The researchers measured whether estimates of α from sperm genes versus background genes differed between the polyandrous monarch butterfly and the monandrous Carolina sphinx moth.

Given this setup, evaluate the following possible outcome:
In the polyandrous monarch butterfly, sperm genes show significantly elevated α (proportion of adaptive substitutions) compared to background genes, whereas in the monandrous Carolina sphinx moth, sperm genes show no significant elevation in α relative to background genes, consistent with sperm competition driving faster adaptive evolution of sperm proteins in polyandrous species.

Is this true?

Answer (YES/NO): YES